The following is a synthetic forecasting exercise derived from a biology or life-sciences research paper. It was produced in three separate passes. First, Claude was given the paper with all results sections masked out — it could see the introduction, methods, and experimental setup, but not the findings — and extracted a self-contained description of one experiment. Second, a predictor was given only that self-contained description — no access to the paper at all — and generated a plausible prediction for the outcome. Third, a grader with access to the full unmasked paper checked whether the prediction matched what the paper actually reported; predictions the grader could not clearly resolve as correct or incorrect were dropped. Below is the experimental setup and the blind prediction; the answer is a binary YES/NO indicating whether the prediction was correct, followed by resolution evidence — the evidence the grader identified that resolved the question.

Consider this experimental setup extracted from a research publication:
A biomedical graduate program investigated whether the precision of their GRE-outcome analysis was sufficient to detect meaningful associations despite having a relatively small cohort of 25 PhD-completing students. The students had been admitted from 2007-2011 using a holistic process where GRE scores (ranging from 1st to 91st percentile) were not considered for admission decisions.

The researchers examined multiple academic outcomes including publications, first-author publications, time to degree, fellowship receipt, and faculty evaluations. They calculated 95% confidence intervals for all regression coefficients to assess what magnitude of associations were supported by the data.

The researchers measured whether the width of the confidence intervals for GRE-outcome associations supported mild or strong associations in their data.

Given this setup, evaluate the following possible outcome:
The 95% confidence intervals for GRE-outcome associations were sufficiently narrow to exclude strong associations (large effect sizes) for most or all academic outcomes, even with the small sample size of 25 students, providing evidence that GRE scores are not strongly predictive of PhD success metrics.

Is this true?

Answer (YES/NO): YES